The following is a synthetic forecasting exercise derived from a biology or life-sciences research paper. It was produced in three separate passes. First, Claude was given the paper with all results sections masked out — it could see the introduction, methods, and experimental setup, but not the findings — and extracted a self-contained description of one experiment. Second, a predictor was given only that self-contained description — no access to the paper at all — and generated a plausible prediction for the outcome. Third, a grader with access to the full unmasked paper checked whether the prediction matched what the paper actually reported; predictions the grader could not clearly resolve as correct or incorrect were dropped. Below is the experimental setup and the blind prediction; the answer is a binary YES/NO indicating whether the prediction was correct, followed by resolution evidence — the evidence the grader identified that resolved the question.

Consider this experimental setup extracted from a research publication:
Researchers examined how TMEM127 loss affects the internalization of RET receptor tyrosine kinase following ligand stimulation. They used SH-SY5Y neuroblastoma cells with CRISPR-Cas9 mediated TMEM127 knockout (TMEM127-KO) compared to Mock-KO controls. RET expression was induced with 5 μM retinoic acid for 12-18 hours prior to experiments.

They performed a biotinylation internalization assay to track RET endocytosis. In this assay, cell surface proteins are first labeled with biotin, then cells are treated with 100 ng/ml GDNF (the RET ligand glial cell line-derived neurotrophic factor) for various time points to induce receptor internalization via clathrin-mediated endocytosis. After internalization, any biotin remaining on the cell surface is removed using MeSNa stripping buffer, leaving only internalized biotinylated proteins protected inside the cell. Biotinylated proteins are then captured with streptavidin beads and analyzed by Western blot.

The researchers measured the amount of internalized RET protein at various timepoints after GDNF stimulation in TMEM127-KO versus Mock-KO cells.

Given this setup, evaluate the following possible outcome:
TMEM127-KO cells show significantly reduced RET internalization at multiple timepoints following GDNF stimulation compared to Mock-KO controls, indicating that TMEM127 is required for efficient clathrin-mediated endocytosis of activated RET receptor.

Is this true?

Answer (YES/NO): NO